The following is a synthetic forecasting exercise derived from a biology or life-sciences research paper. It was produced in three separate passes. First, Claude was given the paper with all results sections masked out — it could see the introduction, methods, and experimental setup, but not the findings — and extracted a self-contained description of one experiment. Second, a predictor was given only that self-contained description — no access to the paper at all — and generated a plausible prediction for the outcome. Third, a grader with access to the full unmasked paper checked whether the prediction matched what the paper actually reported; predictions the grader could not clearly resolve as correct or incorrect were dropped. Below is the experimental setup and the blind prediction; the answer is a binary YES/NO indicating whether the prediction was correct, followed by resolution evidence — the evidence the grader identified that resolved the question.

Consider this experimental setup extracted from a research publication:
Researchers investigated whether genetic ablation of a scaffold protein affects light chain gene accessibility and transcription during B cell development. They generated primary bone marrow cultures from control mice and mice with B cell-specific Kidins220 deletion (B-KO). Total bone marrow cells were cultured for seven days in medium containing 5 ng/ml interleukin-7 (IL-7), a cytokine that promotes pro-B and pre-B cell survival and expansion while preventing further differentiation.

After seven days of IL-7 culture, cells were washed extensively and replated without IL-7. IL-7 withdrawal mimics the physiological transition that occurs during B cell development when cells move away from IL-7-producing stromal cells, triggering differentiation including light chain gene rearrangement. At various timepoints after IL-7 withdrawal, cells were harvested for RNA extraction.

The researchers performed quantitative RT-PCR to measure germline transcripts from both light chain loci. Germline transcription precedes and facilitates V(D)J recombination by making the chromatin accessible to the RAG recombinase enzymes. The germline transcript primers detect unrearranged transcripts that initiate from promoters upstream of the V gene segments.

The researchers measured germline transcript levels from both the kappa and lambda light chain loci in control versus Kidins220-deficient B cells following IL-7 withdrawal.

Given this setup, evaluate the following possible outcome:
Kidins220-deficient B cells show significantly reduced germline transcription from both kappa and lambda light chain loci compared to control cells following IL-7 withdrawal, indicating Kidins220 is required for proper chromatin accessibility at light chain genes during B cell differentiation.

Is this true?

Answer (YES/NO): NO